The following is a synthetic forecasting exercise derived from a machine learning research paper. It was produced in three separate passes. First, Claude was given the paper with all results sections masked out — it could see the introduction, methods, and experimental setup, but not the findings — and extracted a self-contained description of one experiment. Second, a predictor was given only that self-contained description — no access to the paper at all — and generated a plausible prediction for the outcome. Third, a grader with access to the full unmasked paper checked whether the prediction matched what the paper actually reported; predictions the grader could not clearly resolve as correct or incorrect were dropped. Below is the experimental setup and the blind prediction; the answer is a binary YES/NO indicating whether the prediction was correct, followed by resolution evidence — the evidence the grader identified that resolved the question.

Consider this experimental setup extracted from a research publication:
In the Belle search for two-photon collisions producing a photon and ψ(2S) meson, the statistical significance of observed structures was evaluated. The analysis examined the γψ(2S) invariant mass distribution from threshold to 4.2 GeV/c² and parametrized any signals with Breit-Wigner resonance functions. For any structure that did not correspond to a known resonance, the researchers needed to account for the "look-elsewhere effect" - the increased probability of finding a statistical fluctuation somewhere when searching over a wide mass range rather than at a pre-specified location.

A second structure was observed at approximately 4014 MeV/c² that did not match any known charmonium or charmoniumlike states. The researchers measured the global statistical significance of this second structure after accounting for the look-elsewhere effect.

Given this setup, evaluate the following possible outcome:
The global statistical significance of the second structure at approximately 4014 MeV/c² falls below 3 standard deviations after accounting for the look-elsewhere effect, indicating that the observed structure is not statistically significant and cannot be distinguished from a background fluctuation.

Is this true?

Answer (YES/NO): YES